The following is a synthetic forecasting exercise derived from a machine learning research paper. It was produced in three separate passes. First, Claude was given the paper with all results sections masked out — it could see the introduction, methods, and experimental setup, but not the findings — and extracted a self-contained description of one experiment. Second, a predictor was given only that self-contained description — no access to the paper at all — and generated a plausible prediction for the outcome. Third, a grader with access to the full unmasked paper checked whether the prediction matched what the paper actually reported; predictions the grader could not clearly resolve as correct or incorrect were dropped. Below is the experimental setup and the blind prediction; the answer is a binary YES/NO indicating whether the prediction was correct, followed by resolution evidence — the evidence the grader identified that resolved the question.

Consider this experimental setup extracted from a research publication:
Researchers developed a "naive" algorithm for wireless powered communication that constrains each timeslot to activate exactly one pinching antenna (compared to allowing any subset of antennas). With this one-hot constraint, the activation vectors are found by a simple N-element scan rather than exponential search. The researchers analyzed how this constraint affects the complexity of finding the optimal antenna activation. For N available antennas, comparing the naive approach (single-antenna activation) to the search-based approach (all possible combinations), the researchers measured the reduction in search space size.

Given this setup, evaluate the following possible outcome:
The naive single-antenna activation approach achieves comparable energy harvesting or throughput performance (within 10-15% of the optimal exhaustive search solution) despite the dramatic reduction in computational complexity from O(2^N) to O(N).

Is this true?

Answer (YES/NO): NO